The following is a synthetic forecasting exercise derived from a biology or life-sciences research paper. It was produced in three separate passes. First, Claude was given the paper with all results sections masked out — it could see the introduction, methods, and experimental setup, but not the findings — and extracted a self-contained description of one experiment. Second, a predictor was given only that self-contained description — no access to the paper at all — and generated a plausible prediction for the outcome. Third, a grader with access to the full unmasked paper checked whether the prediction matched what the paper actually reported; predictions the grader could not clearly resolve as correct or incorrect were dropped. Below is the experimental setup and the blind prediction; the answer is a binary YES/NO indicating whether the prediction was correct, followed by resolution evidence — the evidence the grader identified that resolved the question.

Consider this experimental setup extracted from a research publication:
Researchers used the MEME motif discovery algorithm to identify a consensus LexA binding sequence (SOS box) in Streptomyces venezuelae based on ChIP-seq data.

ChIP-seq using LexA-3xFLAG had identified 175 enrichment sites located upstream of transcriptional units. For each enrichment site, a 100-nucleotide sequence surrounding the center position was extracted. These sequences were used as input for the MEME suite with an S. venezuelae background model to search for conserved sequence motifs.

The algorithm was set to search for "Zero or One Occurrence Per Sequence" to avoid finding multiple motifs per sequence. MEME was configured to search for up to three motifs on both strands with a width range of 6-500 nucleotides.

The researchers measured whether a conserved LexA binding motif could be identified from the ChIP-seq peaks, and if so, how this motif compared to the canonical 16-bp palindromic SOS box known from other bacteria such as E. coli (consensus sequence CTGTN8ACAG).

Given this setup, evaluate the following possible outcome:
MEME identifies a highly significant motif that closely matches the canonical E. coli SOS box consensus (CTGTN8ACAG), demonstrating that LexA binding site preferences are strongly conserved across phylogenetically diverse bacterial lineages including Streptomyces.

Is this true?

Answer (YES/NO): NO